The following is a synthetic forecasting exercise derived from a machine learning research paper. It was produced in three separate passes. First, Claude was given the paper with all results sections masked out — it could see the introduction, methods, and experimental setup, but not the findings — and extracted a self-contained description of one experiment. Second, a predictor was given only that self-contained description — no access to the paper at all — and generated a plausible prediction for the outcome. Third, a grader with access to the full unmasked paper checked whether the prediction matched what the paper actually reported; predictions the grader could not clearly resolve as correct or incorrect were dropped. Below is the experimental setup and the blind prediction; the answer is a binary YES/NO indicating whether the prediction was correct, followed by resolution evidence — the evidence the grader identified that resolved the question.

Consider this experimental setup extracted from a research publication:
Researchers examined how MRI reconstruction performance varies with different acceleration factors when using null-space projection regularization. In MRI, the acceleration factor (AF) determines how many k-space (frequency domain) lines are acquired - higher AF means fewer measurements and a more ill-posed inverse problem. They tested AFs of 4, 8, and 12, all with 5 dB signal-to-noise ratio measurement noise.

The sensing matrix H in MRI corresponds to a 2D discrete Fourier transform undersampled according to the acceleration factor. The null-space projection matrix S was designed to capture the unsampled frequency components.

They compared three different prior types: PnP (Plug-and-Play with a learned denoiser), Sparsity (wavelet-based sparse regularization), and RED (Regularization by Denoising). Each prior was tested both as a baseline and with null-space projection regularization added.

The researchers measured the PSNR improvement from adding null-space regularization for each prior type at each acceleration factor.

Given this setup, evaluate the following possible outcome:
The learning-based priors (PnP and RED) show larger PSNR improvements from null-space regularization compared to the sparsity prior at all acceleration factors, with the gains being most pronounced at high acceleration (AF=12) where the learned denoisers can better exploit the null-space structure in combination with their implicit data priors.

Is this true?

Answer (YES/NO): NO